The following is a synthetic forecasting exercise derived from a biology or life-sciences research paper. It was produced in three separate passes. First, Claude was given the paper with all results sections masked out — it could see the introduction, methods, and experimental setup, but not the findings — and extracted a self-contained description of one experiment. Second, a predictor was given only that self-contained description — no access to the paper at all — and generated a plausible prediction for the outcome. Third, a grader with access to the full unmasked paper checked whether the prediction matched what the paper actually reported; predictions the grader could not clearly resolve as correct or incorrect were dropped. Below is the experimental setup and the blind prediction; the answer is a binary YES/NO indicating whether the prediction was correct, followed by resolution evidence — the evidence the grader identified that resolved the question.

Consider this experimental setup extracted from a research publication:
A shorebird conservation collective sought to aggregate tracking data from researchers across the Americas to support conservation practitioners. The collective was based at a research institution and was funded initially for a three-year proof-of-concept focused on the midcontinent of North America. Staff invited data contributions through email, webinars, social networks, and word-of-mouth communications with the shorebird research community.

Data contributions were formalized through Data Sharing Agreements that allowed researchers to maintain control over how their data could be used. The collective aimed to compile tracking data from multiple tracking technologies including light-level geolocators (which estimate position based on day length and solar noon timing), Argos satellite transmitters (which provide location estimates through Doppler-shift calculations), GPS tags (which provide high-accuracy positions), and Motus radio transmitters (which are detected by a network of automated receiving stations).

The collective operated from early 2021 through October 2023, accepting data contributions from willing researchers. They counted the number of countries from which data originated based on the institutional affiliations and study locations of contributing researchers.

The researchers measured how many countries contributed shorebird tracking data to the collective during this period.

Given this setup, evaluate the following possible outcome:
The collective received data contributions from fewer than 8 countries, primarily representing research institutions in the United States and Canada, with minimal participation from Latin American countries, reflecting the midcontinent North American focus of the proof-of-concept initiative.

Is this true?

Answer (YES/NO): NO